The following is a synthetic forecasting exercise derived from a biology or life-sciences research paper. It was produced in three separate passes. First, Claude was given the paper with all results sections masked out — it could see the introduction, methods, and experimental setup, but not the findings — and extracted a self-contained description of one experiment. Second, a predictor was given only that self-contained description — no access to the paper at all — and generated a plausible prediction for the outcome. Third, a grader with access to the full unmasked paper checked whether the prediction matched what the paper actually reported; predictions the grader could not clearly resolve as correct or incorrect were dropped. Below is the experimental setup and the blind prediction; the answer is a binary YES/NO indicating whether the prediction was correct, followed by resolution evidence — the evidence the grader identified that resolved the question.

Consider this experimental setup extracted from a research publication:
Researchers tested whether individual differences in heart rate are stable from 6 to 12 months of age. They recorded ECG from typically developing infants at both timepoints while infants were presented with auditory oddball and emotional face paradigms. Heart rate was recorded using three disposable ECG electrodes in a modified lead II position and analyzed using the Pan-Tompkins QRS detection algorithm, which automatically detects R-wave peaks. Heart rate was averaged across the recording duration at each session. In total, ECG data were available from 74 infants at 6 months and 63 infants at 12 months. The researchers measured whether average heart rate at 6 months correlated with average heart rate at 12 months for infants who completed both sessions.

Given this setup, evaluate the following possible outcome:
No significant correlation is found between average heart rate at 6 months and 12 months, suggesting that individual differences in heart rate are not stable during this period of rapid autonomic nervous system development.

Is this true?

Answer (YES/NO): NO